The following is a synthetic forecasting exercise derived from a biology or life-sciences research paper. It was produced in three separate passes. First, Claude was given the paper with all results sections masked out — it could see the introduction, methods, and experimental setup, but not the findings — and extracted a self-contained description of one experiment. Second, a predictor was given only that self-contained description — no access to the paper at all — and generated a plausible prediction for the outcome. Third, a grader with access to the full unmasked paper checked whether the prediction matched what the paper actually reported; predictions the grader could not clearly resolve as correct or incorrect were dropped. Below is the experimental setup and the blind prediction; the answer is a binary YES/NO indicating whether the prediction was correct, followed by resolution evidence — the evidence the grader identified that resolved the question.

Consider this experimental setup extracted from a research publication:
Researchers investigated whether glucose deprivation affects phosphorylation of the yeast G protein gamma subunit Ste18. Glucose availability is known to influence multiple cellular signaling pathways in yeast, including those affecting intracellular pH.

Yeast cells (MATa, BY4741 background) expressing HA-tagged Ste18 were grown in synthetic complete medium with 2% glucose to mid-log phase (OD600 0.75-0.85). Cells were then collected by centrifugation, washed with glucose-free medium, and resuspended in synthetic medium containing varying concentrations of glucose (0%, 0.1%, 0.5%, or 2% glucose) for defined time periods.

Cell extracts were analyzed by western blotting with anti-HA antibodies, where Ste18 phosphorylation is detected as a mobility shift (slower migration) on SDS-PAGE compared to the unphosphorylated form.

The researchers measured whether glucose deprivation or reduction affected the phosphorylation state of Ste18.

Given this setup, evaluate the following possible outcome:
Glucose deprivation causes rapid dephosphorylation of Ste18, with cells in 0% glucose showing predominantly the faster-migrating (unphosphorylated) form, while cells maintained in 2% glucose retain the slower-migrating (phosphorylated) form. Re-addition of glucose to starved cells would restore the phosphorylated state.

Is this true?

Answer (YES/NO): NO